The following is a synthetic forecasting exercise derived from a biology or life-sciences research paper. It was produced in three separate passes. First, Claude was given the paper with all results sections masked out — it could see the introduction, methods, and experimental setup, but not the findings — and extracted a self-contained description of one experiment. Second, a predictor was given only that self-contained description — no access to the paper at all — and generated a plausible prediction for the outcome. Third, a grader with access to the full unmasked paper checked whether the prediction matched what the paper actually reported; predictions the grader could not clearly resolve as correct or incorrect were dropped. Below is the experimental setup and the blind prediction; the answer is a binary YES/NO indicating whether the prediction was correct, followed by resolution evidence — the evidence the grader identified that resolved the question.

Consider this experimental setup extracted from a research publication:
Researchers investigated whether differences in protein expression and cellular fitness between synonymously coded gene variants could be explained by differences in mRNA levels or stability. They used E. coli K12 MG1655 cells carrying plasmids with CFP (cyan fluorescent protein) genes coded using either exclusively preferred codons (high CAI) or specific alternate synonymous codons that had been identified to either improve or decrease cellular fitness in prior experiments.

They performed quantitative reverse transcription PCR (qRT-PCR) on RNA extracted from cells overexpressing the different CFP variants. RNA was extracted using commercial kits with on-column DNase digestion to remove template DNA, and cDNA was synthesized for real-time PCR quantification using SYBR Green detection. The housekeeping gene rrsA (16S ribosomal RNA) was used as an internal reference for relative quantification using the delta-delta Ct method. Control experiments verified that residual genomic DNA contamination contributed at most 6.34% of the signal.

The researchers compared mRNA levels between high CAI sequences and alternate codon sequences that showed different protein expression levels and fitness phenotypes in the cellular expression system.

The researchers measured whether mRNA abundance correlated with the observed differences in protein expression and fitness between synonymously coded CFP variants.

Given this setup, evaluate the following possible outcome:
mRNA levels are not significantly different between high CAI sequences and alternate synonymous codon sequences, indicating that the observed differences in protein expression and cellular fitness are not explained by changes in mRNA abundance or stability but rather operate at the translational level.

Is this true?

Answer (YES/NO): YES